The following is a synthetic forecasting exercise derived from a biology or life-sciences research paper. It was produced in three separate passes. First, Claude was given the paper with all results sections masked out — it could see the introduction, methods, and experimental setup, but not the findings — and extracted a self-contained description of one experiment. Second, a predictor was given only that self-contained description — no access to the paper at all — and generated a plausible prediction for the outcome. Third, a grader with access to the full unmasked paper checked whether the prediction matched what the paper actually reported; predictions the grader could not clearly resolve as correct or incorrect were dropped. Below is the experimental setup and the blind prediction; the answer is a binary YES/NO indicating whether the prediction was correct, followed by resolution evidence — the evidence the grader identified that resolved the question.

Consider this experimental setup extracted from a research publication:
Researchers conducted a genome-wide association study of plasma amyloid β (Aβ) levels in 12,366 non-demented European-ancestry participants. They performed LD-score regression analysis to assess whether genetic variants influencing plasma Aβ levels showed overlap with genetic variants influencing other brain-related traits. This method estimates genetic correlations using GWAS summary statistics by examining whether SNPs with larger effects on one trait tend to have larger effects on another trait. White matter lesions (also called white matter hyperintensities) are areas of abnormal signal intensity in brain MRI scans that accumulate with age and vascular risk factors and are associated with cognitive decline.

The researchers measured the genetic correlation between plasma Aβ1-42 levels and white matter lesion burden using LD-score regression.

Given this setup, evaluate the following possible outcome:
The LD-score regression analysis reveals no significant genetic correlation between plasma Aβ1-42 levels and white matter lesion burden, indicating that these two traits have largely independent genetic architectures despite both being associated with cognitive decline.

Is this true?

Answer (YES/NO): NO